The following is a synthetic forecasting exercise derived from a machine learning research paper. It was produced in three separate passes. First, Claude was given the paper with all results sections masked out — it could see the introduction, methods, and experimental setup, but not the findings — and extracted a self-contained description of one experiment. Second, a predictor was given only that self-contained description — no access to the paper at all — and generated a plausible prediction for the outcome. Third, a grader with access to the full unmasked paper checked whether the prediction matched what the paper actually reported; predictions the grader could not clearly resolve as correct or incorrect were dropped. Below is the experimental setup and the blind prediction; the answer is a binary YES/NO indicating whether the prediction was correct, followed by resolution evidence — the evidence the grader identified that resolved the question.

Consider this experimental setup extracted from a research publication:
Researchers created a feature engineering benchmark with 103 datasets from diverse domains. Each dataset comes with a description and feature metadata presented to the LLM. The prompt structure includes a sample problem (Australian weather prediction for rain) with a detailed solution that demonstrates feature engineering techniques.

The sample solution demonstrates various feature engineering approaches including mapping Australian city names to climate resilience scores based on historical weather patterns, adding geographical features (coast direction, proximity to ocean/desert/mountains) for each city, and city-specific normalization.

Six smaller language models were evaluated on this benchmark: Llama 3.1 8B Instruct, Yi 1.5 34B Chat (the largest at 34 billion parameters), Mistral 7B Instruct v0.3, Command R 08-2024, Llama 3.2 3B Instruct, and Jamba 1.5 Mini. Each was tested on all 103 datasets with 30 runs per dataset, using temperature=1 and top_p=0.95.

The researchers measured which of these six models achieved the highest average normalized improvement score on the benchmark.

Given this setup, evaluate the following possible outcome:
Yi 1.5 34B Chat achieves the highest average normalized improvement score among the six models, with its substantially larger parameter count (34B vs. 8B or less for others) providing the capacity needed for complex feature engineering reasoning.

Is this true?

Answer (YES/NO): NO